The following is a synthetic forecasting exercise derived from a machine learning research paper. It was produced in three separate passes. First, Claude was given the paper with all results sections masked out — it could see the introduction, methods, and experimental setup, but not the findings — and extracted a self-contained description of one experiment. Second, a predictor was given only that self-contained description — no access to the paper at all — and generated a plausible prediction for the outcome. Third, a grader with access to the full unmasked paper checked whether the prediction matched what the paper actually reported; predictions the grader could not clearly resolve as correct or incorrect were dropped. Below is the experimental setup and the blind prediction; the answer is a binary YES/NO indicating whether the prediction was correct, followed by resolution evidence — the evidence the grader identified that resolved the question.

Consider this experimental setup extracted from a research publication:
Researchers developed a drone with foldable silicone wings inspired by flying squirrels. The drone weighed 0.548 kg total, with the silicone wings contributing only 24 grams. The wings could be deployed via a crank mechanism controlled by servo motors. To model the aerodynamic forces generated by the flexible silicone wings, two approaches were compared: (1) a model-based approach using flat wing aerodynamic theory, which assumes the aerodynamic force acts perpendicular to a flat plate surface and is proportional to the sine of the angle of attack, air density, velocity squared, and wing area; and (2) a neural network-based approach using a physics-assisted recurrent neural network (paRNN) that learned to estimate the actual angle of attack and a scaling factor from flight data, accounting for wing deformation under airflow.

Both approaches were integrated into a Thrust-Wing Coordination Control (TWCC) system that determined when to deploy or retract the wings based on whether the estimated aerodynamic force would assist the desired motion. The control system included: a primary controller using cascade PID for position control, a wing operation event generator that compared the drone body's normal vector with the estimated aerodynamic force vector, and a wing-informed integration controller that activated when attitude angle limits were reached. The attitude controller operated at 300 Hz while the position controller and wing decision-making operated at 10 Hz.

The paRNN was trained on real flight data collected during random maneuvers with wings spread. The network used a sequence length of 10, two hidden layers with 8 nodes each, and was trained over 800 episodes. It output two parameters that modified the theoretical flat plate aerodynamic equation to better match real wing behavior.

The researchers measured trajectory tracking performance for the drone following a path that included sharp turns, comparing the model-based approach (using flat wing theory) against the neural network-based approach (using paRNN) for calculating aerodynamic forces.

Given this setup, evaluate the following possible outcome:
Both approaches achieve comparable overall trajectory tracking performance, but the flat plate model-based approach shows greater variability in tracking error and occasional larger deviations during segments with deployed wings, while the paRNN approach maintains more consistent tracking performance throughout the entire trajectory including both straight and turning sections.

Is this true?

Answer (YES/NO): NO